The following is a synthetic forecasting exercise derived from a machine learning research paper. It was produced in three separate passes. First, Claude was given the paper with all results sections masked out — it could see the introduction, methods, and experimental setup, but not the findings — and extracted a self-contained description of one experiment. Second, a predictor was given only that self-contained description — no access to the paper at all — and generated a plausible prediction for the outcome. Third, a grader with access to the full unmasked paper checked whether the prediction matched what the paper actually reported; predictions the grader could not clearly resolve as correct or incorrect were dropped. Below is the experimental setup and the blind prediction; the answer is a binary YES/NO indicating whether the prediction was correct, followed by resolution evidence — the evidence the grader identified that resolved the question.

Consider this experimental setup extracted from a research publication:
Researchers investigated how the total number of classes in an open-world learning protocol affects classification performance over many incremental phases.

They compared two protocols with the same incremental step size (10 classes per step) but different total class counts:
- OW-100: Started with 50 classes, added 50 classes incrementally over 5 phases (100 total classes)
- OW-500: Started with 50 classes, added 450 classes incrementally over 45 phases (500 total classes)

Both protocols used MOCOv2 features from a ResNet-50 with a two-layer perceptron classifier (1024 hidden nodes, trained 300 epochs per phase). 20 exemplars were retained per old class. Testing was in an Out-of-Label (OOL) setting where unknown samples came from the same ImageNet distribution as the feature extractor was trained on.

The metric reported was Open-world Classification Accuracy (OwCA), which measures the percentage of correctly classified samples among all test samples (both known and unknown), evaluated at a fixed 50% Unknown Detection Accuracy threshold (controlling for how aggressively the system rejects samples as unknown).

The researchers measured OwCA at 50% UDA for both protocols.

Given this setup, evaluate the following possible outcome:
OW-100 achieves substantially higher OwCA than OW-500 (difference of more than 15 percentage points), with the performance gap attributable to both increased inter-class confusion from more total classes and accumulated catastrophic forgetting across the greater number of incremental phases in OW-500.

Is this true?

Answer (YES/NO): NO